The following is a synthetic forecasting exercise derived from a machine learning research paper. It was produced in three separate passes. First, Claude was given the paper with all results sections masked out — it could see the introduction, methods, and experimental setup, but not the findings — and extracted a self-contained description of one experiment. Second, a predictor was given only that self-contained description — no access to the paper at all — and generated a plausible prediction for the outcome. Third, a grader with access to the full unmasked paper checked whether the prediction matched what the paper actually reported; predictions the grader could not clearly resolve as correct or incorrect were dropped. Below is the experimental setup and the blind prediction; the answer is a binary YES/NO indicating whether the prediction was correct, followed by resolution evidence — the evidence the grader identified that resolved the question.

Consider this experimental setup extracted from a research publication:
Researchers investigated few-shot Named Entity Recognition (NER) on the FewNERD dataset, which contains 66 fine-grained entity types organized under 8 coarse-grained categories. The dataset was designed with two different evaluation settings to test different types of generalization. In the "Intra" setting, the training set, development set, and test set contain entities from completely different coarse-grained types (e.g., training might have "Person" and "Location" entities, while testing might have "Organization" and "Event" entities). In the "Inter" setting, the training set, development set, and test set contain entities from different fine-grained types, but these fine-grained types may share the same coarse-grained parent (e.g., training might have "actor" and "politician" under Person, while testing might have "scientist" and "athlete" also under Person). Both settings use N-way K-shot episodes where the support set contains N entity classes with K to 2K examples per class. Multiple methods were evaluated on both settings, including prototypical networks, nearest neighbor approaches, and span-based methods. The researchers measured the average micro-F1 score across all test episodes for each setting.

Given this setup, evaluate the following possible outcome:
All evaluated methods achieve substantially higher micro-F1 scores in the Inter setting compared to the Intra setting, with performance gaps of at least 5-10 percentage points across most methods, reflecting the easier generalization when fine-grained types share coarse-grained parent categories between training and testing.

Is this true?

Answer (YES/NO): YES